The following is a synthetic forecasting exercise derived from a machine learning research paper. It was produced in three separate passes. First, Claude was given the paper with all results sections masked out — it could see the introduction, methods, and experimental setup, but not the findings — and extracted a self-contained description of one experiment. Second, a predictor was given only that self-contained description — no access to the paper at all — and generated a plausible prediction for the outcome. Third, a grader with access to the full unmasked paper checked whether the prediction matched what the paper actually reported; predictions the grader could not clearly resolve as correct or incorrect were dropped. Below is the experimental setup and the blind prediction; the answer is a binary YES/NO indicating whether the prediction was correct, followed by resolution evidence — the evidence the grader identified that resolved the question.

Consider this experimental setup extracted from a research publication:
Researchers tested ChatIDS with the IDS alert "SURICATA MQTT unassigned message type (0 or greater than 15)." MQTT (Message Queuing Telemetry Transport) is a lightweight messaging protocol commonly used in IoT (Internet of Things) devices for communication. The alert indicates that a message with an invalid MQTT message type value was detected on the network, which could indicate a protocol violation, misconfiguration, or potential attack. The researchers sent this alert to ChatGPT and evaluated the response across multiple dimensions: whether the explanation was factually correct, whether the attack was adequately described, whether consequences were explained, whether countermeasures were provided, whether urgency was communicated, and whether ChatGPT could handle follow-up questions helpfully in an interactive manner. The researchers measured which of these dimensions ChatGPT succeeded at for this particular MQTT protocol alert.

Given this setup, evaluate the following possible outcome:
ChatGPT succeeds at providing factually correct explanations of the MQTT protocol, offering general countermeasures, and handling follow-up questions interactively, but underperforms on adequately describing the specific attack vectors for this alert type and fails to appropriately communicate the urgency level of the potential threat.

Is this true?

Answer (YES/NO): NO